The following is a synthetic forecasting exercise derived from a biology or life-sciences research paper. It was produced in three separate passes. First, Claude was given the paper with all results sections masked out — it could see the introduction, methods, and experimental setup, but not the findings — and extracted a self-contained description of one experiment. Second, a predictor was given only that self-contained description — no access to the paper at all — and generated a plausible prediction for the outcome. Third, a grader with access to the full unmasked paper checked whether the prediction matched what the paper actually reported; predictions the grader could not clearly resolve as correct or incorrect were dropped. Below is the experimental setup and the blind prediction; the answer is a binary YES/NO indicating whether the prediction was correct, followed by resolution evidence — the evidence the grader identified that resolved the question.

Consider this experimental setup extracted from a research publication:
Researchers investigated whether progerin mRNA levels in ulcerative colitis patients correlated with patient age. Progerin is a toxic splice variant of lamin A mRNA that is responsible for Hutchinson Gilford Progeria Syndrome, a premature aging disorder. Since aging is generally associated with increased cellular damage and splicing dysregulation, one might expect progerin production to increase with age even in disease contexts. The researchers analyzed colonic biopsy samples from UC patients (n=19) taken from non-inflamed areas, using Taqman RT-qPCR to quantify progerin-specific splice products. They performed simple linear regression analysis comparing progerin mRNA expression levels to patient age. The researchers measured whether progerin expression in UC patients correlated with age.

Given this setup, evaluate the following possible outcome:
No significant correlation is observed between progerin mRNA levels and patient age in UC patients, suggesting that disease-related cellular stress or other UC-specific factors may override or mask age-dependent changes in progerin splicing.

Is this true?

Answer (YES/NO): YES